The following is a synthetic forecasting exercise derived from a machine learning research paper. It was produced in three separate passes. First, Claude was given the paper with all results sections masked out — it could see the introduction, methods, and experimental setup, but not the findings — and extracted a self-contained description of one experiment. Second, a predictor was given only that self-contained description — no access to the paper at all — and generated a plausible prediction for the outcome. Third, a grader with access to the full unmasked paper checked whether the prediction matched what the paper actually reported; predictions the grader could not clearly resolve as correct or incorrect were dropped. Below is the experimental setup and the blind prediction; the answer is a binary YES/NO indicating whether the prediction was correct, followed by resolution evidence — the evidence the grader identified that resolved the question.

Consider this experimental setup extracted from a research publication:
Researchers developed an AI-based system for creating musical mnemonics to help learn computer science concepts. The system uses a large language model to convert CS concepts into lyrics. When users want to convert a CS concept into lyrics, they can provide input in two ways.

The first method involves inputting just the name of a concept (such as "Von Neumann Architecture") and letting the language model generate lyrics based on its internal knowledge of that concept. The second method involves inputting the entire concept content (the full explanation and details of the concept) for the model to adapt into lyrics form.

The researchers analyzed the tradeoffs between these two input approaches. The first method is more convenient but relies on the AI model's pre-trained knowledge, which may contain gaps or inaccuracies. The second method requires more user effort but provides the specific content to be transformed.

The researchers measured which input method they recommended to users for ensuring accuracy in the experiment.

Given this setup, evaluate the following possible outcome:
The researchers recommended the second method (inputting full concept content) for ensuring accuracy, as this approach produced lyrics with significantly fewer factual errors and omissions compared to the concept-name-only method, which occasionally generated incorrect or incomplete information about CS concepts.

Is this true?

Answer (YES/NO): NO